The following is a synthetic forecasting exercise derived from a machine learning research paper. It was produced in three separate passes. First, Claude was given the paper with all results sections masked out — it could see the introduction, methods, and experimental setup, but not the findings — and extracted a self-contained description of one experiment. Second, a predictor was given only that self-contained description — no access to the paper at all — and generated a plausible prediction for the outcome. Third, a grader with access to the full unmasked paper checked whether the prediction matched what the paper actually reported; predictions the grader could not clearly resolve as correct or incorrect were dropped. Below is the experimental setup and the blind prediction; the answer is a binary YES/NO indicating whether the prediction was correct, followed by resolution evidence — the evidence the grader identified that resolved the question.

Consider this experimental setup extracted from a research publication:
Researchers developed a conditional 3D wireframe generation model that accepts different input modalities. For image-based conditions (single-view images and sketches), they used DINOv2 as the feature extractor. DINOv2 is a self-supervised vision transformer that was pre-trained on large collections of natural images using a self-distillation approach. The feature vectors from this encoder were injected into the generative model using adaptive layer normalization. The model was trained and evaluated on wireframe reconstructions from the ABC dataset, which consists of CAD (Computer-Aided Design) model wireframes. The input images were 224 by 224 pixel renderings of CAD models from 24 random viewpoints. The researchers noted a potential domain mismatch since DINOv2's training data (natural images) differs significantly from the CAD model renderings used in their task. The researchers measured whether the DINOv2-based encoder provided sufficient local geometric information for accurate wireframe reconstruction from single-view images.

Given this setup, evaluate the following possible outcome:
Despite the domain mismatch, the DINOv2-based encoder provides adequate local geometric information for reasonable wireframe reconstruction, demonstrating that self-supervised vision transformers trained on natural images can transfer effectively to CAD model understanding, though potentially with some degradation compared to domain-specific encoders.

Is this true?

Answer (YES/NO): NO